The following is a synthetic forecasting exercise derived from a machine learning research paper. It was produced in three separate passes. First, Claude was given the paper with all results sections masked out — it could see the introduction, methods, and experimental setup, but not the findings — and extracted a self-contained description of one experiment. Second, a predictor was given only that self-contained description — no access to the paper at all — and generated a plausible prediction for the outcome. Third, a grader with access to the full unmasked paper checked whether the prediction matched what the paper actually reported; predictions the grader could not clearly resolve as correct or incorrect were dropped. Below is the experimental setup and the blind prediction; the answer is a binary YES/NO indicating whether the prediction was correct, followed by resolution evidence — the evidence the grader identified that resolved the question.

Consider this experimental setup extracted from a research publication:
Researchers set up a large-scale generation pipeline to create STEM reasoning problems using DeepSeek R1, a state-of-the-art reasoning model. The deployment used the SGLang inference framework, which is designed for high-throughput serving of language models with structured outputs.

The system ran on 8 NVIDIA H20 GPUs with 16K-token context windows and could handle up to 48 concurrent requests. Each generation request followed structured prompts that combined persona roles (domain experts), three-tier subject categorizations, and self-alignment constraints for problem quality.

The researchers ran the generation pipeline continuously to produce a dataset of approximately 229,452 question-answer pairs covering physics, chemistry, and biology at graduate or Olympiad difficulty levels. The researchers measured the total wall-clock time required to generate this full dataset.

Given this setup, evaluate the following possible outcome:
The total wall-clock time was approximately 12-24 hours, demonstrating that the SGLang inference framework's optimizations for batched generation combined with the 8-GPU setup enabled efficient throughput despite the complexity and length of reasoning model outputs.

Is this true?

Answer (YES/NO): NO